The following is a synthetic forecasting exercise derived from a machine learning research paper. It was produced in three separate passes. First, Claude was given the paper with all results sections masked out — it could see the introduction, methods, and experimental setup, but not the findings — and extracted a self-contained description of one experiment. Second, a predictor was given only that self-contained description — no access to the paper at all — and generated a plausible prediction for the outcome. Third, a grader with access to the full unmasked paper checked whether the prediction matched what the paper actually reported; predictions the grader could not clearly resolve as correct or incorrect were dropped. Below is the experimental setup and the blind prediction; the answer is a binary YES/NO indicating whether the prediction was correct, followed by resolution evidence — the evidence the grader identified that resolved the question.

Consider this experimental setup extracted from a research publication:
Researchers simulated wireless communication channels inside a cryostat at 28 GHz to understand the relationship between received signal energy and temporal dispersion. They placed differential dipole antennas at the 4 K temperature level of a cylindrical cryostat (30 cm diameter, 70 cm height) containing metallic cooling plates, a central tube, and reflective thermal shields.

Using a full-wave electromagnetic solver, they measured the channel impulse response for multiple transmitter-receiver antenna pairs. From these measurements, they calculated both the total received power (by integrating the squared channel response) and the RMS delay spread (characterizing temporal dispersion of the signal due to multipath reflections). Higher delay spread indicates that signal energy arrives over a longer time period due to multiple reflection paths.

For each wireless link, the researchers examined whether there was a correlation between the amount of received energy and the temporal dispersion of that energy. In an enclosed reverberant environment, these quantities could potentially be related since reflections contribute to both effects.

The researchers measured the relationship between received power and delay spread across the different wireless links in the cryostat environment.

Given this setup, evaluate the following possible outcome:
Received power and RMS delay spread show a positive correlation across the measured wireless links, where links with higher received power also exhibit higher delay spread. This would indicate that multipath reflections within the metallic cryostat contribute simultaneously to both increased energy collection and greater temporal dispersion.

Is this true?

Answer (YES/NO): NO